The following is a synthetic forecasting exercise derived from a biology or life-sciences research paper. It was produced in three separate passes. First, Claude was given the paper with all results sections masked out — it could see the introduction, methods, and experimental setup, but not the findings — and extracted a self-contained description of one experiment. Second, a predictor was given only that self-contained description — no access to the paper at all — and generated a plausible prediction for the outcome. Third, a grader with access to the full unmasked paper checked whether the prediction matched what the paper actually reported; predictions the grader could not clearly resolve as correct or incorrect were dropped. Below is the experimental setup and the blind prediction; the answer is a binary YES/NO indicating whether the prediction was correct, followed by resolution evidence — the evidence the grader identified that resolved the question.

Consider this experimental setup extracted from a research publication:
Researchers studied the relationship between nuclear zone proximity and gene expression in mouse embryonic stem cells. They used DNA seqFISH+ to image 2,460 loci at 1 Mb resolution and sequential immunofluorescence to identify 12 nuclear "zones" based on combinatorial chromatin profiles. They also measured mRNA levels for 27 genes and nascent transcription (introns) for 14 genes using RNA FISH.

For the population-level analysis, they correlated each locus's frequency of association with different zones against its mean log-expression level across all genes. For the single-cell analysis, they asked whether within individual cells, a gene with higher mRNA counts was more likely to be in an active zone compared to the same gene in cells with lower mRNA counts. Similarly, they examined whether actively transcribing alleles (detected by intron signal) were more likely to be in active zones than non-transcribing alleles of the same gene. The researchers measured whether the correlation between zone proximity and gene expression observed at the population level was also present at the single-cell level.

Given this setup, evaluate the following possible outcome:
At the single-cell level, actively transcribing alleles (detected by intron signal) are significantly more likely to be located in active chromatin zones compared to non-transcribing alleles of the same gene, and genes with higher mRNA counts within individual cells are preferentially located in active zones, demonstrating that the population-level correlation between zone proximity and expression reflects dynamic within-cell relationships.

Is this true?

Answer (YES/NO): NO